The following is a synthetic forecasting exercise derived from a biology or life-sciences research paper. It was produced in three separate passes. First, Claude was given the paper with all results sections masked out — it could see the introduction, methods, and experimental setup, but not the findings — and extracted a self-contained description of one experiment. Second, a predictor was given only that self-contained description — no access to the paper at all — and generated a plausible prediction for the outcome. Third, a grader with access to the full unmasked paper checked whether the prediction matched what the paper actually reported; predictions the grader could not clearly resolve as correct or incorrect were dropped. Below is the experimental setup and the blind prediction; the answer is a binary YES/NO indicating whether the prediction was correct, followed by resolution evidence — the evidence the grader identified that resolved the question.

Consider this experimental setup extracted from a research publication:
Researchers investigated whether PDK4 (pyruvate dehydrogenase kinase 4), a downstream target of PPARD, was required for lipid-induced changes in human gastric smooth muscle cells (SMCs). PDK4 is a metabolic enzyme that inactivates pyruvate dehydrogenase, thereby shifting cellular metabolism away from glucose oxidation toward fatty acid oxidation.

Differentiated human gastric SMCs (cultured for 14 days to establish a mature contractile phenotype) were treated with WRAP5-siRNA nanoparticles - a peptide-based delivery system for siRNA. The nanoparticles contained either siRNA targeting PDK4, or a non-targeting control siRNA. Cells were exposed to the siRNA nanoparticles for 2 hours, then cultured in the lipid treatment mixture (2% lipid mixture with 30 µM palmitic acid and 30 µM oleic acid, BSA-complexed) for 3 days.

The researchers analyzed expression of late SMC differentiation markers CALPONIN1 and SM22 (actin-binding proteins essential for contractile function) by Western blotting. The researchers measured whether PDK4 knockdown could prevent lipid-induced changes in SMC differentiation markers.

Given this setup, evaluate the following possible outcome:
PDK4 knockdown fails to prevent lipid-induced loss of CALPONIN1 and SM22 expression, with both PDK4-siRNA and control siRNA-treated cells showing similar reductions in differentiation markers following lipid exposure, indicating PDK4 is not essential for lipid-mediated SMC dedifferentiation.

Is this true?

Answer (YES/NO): NO